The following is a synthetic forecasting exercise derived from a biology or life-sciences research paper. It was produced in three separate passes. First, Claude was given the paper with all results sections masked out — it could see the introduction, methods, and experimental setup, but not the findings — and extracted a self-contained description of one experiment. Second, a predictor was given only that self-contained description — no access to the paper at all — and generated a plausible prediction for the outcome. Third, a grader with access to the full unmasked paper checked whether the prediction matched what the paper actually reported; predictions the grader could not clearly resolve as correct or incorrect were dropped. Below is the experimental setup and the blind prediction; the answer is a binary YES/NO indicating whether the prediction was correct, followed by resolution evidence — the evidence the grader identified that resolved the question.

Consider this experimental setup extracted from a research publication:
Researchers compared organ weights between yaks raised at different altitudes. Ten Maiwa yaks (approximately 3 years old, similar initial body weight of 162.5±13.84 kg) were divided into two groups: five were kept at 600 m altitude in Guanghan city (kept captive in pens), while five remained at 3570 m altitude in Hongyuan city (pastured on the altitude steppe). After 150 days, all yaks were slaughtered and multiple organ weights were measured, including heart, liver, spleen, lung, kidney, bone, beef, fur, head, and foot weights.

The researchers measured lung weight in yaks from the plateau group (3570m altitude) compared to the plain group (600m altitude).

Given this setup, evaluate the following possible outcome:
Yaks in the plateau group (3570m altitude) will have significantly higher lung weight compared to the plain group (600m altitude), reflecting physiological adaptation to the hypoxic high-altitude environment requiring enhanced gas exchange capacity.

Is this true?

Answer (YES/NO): NO